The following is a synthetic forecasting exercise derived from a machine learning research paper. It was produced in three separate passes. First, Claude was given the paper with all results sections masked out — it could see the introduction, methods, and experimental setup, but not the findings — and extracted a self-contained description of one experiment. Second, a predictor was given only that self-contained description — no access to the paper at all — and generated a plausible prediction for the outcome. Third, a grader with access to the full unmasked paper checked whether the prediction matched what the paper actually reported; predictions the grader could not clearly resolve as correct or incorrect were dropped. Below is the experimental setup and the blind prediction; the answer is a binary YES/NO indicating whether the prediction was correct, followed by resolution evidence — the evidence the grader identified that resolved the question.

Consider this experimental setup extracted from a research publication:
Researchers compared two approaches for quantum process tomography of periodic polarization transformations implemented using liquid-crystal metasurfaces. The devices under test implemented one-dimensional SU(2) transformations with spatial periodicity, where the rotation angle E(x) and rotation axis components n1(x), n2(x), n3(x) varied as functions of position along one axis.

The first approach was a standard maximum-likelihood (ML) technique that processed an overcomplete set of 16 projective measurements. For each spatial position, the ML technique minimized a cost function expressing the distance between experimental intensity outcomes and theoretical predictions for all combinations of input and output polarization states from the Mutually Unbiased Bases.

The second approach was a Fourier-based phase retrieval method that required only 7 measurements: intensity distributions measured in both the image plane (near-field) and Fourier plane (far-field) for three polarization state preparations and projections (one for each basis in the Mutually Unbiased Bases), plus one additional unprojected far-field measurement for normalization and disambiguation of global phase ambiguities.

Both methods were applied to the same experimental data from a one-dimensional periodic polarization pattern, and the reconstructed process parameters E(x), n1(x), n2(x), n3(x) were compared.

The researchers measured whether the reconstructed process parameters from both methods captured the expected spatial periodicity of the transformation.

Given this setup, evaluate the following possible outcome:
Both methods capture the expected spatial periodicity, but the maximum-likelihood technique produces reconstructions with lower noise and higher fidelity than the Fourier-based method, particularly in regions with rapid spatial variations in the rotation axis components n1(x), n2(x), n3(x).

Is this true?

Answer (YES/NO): NO